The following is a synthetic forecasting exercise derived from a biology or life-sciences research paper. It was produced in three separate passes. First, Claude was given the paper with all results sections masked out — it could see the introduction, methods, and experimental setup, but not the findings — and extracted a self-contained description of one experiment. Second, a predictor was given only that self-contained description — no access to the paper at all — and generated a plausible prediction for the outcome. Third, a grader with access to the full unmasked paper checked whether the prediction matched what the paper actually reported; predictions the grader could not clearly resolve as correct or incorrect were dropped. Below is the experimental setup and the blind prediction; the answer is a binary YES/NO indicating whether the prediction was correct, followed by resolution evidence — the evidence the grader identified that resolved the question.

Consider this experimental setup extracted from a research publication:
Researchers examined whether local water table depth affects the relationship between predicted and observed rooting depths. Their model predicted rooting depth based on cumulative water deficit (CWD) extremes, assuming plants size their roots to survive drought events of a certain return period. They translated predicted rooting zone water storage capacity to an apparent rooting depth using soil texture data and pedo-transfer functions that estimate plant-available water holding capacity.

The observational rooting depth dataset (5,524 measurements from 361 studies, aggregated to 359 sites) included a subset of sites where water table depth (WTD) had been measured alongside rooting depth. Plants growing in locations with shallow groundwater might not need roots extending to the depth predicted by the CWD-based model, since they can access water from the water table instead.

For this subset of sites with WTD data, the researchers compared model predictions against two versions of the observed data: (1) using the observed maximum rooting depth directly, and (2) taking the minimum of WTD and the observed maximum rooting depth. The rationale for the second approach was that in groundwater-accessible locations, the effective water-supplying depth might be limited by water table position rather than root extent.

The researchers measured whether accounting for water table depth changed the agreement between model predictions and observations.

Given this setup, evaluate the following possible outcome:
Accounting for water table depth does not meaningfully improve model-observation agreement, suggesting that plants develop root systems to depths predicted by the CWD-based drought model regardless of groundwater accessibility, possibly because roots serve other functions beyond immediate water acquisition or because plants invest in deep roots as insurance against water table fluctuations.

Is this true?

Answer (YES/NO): NO